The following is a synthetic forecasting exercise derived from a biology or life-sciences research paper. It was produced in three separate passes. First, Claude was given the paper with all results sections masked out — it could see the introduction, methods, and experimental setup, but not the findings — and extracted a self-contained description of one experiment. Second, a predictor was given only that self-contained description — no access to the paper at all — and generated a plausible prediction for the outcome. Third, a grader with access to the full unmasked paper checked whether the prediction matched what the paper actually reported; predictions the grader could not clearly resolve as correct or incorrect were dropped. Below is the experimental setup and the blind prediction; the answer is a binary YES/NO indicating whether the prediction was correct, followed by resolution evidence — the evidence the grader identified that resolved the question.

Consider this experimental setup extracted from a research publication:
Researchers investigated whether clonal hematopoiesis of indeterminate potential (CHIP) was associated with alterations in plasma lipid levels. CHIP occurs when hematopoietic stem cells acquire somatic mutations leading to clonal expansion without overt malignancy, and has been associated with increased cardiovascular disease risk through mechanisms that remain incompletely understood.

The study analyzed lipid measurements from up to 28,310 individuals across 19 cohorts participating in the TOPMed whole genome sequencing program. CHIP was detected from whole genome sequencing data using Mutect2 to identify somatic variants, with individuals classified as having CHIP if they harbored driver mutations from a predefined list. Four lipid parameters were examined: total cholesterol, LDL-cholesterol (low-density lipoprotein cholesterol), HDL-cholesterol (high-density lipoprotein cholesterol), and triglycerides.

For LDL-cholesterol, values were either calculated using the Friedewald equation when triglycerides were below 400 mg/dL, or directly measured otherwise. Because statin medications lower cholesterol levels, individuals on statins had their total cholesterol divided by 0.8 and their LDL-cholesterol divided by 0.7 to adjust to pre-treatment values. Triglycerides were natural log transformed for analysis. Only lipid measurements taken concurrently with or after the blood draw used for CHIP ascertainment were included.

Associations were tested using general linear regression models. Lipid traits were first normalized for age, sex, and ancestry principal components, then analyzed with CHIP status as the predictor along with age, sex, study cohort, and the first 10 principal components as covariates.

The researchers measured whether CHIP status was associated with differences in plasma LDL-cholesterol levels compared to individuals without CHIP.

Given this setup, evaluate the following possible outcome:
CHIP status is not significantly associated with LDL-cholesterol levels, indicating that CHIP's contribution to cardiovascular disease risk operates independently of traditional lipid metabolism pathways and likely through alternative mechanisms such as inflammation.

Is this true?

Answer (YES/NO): YES